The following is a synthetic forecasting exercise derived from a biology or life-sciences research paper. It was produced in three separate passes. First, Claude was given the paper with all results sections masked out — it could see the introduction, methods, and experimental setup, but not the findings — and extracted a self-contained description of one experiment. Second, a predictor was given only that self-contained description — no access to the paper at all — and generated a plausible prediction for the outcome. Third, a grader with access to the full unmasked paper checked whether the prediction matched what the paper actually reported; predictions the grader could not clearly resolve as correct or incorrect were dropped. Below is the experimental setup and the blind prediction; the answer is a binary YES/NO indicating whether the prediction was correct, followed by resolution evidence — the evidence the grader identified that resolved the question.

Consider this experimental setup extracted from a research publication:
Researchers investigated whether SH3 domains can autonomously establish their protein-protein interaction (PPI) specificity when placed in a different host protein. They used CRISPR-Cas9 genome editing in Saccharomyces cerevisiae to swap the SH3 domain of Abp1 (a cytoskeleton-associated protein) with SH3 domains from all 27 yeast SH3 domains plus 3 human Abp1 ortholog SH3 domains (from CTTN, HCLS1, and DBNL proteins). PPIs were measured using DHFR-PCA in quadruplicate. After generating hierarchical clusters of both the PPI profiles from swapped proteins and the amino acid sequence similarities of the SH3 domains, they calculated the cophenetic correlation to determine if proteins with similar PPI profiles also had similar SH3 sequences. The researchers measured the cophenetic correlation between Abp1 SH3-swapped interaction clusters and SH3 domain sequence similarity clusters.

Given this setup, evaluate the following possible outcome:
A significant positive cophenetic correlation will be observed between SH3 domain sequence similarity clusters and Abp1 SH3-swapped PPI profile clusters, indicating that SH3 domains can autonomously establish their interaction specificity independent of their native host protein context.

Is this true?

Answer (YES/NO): NO